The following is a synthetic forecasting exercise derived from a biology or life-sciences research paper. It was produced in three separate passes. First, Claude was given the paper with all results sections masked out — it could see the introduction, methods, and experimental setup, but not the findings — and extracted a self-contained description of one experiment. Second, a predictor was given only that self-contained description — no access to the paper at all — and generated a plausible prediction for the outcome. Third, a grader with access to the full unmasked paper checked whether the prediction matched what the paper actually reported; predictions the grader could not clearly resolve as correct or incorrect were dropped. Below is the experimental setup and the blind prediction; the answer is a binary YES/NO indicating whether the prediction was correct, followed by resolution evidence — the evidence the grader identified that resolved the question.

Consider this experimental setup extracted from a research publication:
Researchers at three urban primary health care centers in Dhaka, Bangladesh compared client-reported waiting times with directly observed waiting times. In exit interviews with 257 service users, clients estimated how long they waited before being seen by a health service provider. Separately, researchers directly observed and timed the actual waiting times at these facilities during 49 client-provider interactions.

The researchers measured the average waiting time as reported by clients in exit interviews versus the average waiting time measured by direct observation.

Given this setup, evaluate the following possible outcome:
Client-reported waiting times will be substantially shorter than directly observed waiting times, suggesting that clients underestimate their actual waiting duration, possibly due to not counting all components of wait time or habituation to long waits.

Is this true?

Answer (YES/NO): YES